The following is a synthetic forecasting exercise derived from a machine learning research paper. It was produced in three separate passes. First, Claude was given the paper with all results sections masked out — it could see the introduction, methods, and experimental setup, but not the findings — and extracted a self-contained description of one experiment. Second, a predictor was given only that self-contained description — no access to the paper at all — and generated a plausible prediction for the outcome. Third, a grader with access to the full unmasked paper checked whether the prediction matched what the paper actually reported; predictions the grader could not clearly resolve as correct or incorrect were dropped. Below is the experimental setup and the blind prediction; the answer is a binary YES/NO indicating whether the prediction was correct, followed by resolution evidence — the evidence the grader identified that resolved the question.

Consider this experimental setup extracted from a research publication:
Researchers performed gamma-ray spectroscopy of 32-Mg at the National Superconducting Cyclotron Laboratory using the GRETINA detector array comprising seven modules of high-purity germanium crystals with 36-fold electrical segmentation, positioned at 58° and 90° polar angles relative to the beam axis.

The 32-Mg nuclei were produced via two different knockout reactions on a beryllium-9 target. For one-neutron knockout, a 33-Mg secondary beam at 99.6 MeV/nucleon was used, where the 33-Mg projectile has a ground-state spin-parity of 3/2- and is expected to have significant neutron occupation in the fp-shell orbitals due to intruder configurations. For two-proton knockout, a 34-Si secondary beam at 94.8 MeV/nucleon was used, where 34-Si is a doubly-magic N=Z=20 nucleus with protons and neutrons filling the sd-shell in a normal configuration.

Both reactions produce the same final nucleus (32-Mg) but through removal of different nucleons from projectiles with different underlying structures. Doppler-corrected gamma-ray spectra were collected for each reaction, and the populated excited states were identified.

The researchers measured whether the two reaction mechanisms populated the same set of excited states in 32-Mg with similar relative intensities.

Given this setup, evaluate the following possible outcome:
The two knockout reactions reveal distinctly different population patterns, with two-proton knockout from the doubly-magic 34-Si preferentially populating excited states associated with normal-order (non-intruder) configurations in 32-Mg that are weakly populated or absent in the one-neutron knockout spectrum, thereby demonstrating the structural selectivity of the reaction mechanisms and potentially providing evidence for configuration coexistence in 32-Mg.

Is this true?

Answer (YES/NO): YES